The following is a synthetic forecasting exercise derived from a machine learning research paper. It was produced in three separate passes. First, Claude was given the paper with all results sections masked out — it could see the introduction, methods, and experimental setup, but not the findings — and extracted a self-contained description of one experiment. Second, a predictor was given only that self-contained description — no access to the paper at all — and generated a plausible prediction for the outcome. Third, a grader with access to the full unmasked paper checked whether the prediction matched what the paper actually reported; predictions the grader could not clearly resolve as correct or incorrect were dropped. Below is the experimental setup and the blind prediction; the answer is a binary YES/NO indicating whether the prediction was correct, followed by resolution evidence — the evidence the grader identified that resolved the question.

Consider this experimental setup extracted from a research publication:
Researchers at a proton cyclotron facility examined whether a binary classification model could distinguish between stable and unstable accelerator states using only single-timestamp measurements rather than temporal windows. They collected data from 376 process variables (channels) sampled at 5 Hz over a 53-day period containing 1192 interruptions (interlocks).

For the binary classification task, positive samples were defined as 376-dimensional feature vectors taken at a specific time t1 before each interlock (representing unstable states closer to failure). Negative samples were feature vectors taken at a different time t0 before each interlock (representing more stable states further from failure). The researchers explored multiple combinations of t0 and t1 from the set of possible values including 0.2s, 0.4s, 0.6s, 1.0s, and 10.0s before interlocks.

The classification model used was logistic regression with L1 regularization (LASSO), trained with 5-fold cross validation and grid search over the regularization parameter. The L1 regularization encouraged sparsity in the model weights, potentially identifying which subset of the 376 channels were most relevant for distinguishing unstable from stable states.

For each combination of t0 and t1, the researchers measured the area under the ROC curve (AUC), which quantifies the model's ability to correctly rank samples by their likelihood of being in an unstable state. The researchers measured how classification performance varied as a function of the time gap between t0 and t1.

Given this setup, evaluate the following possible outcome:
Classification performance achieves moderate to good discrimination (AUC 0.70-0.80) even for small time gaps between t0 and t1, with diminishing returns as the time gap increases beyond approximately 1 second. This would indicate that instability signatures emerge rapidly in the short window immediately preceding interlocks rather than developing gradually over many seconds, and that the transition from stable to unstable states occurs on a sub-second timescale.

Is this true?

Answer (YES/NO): NO